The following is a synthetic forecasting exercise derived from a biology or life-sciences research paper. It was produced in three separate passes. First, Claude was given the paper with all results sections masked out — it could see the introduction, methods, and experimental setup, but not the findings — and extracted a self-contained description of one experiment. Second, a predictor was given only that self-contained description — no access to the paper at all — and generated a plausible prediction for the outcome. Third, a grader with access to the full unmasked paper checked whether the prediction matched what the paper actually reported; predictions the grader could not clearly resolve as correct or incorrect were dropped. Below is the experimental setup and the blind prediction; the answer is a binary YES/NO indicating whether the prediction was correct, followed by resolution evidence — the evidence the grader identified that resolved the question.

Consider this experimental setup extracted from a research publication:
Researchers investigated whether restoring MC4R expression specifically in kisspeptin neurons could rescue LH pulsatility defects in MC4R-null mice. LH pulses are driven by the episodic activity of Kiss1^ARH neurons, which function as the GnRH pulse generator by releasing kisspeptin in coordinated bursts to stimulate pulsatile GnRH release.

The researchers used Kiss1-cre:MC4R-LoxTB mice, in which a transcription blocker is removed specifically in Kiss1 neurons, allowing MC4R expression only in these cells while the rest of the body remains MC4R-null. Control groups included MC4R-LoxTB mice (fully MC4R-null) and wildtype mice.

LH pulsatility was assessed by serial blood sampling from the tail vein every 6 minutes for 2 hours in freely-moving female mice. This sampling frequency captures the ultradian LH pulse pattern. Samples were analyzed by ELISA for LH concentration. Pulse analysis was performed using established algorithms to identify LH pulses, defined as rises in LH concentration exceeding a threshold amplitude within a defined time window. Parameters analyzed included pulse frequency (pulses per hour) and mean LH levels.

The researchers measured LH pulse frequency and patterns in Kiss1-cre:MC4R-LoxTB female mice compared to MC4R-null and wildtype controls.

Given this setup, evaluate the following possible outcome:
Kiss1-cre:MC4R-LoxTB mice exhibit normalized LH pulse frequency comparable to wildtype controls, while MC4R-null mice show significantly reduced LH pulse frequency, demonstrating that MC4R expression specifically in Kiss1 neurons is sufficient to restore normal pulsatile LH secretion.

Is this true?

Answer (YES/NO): NO